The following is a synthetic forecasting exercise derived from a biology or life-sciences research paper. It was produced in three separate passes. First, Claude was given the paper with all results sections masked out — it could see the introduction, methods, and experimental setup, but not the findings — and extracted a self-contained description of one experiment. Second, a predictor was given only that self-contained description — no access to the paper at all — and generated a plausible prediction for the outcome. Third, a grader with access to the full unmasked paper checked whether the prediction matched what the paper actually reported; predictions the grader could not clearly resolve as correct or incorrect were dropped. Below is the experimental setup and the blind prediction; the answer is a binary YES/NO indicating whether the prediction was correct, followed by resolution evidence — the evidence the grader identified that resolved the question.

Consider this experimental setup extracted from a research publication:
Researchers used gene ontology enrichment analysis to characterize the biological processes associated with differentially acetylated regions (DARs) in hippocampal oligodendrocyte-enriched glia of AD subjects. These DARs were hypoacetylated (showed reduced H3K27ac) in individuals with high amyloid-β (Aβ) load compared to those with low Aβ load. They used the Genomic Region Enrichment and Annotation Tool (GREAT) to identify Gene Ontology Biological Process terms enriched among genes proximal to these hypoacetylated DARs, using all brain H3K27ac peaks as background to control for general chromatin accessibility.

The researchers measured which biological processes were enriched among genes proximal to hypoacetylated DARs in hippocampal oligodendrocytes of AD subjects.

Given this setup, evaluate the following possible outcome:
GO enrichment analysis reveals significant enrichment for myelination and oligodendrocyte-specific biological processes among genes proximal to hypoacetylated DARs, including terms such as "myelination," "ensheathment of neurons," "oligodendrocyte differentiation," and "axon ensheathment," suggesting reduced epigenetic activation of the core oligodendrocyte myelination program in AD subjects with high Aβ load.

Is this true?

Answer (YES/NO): YES